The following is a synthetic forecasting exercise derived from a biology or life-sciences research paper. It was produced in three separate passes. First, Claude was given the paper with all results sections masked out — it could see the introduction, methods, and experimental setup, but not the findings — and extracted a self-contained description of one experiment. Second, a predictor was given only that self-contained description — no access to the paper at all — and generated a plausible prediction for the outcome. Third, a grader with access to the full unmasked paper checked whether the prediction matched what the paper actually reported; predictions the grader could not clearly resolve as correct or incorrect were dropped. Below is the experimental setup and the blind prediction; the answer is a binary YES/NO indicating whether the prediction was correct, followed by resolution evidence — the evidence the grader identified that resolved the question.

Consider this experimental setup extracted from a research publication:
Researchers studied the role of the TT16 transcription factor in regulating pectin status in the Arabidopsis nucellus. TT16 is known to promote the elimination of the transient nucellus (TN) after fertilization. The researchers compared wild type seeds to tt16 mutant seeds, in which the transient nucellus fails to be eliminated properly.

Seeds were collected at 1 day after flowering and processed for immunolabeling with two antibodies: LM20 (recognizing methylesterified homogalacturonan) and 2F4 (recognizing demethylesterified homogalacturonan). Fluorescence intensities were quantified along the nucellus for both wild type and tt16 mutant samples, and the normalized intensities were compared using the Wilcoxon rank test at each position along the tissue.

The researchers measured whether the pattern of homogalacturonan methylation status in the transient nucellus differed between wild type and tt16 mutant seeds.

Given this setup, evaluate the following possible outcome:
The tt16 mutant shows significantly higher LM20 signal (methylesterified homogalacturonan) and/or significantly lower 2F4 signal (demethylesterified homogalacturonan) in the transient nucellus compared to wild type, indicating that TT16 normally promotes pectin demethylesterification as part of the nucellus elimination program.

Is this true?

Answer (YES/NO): YES